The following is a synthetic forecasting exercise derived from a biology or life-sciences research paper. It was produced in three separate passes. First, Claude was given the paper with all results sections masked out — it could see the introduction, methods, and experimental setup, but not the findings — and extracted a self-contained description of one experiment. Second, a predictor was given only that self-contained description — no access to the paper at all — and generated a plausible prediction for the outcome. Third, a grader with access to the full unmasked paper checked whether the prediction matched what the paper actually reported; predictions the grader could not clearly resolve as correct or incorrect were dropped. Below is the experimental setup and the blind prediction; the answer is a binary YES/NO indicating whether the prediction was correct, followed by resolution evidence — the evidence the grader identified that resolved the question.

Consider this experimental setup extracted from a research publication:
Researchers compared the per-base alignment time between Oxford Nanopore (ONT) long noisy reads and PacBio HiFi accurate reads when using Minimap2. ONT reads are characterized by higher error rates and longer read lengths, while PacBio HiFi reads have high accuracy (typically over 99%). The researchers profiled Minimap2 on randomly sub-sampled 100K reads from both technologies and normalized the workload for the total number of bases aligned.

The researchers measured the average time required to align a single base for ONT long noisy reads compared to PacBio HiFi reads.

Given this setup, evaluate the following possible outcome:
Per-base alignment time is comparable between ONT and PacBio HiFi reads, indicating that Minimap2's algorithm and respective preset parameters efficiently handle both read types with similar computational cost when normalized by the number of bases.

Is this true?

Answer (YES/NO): NO